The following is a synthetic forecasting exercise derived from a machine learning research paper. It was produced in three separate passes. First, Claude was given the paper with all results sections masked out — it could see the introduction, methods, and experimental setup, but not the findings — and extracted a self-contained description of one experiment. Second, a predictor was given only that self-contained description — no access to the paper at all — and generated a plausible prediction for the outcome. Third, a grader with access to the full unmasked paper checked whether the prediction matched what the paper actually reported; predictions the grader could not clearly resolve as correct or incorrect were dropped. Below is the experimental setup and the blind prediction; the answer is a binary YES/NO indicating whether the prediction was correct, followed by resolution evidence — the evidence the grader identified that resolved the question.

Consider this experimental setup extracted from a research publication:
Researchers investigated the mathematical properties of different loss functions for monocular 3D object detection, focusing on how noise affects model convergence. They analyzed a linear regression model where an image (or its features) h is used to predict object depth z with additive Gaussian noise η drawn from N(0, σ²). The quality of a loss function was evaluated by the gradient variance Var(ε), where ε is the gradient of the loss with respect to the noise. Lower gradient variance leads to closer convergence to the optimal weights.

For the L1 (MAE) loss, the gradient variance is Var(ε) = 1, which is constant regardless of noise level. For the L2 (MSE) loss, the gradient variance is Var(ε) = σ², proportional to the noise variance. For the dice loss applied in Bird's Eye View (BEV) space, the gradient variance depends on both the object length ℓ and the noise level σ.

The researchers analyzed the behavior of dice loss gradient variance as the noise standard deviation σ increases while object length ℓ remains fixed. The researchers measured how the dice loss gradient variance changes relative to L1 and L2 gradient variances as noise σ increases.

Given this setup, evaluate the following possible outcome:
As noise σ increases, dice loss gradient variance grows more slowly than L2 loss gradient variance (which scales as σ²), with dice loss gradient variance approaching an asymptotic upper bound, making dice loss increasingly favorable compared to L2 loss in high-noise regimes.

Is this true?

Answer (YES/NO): NO